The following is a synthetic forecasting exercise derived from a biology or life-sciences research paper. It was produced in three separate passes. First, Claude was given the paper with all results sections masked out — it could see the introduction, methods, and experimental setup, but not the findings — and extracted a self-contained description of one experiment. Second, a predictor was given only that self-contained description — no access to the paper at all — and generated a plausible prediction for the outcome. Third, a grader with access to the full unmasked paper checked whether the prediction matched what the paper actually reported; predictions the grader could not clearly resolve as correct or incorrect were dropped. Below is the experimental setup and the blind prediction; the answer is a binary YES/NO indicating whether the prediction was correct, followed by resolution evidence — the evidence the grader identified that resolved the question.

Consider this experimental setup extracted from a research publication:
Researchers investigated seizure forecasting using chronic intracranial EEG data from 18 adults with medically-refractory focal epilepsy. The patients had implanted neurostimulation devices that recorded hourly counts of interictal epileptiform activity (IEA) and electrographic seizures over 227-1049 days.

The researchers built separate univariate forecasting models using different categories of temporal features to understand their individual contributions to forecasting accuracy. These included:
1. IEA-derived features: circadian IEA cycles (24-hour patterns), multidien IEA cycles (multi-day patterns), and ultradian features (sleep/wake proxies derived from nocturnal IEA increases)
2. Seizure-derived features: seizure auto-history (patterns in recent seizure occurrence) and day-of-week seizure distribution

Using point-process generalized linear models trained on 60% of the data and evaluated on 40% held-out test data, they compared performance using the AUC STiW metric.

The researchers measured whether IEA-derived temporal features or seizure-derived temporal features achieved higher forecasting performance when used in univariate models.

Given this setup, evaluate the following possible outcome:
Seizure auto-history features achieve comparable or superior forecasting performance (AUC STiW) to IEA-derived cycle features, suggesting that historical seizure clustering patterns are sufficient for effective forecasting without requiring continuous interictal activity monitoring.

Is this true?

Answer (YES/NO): NO